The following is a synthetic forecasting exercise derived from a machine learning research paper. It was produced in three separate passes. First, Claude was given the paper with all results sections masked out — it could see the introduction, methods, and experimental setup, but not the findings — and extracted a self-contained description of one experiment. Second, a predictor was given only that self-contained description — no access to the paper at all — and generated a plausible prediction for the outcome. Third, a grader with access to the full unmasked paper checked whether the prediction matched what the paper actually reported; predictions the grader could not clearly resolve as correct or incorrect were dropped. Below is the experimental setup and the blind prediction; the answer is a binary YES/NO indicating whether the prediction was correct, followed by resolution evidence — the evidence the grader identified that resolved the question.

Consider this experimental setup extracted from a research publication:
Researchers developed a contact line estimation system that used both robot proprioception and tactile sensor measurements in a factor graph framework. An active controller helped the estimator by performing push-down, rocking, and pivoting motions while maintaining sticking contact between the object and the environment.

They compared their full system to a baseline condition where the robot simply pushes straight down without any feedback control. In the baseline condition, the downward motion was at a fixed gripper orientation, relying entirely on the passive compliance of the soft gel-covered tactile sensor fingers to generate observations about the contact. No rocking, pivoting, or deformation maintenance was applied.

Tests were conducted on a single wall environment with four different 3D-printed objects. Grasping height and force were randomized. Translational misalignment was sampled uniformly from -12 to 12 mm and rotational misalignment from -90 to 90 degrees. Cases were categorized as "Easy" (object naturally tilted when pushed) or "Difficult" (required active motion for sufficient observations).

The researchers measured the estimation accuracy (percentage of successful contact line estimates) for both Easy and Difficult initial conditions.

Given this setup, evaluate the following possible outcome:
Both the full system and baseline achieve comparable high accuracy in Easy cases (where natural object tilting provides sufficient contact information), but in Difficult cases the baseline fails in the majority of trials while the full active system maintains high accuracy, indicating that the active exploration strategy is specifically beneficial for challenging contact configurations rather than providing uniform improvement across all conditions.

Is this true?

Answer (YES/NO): NO